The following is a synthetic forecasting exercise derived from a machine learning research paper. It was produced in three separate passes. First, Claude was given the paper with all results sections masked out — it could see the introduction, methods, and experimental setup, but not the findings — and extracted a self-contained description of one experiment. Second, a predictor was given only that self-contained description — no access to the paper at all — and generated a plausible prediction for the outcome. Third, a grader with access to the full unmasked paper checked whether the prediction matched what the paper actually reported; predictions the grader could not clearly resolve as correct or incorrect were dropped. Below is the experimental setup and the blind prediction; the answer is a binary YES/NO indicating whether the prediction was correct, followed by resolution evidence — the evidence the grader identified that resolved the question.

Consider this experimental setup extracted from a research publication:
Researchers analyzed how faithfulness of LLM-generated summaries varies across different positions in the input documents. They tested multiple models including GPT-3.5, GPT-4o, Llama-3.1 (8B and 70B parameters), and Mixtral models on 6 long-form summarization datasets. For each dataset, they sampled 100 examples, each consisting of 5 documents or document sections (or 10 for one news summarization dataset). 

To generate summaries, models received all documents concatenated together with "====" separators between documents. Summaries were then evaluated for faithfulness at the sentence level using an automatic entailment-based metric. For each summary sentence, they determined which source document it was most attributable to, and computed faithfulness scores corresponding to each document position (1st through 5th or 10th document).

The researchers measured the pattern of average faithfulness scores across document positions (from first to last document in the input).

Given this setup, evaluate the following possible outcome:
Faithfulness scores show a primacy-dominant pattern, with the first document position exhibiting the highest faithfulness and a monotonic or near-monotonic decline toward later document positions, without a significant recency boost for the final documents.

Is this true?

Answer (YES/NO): NO